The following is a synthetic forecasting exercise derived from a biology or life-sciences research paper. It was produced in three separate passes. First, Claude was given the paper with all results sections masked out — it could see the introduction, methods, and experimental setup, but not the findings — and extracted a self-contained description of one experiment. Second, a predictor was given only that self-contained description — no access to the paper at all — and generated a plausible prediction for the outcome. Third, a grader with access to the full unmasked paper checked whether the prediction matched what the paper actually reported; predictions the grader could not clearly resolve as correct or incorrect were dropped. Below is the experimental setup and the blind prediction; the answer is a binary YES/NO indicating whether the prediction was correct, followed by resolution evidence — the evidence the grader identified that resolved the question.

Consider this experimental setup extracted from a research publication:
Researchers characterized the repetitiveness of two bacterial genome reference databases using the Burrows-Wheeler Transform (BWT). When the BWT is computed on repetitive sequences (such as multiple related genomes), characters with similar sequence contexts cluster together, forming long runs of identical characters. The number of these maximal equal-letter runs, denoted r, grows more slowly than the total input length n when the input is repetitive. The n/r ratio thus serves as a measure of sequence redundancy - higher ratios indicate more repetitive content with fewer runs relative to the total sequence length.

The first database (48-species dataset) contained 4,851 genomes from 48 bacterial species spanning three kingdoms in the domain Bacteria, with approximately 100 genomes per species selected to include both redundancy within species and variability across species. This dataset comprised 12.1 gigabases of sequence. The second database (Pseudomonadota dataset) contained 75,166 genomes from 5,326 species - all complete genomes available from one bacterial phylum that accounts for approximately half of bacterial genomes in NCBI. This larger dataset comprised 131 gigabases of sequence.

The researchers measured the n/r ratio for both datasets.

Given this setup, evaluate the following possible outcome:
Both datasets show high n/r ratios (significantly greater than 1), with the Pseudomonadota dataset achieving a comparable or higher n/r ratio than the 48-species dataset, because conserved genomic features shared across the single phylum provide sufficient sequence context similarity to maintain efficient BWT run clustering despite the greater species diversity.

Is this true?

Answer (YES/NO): NO